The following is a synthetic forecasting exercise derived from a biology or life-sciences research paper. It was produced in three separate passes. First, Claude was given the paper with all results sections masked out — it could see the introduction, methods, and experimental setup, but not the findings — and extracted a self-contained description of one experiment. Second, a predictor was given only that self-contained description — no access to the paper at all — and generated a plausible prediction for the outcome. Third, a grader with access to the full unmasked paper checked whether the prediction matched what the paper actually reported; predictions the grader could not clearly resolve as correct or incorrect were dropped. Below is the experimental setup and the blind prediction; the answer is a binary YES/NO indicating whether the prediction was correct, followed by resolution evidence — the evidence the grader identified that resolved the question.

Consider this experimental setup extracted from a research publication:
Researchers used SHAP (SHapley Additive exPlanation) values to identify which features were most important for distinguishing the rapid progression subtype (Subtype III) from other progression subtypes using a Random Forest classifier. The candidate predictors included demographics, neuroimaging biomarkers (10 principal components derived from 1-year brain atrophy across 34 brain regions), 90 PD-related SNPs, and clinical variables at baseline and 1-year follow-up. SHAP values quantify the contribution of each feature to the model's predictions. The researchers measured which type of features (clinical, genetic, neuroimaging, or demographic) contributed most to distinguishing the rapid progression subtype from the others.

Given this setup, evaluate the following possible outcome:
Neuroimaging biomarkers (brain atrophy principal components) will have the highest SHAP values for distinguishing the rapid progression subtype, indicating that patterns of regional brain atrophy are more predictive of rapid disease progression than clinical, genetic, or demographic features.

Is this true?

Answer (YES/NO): NO